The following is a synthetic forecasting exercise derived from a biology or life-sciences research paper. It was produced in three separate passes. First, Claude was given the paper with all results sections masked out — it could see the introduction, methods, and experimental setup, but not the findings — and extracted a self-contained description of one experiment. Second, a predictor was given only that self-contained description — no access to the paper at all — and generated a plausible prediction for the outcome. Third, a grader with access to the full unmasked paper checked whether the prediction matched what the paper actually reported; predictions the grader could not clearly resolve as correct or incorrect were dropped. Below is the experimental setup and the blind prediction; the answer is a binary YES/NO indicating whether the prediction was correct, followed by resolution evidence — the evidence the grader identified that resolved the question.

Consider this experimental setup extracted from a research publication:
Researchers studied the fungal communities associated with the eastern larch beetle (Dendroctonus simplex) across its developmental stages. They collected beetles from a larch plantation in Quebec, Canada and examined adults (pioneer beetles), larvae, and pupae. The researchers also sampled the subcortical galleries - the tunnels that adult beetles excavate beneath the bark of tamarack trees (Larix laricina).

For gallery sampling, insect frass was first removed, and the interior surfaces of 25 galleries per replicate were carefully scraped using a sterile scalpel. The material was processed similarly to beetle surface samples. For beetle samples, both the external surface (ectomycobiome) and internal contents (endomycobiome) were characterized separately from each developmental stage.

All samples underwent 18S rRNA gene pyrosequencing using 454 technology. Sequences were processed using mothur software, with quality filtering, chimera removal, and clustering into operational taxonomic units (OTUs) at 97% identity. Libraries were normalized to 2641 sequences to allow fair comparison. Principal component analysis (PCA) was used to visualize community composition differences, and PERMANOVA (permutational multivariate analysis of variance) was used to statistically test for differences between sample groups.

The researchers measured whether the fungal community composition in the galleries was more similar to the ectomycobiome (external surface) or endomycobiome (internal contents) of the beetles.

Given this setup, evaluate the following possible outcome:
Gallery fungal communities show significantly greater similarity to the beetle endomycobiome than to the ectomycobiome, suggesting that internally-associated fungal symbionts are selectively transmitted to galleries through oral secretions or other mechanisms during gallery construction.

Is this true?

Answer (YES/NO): NO